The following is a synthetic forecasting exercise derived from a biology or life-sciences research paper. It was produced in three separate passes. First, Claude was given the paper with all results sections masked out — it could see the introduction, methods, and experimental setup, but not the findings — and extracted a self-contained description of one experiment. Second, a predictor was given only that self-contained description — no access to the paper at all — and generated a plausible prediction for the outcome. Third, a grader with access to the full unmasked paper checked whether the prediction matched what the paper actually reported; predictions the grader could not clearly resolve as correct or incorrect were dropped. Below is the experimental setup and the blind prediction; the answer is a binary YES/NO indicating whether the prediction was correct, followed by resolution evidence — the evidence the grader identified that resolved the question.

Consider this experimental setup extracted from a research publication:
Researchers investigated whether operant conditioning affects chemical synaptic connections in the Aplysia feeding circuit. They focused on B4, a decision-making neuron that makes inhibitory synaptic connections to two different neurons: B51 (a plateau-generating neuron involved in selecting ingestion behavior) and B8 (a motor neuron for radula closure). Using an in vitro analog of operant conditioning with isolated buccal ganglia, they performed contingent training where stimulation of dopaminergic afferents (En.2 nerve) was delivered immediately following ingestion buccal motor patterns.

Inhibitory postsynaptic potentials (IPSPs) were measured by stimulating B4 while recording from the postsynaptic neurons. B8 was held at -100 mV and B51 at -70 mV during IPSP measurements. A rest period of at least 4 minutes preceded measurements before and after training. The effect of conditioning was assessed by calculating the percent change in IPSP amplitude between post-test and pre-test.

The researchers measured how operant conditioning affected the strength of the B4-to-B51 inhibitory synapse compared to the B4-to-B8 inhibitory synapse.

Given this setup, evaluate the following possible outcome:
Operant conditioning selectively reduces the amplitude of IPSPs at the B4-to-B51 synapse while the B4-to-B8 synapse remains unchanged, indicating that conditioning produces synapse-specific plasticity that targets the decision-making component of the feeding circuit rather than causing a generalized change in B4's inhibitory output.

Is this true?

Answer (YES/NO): YES